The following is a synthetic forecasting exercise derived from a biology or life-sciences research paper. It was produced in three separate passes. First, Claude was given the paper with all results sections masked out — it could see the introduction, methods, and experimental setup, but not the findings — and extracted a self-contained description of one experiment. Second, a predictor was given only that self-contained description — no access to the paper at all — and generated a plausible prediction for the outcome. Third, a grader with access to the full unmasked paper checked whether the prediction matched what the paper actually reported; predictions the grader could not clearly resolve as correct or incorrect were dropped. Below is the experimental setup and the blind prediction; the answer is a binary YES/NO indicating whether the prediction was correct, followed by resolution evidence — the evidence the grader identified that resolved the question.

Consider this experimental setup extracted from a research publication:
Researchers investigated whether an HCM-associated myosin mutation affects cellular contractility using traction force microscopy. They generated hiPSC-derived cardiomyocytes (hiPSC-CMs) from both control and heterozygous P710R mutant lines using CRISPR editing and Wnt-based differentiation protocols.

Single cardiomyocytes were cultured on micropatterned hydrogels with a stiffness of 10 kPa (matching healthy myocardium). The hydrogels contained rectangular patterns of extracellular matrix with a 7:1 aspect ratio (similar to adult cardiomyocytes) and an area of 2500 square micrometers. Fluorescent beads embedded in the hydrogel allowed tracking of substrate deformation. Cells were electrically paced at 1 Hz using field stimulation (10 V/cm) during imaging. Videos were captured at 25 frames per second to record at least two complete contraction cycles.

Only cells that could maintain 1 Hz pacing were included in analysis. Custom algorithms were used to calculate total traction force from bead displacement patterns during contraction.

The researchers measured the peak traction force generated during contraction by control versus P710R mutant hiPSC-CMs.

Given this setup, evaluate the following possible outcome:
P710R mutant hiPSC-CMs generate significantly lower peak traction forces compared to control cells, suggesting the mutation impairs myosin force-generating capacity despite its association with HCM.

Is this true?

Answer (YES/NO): NO